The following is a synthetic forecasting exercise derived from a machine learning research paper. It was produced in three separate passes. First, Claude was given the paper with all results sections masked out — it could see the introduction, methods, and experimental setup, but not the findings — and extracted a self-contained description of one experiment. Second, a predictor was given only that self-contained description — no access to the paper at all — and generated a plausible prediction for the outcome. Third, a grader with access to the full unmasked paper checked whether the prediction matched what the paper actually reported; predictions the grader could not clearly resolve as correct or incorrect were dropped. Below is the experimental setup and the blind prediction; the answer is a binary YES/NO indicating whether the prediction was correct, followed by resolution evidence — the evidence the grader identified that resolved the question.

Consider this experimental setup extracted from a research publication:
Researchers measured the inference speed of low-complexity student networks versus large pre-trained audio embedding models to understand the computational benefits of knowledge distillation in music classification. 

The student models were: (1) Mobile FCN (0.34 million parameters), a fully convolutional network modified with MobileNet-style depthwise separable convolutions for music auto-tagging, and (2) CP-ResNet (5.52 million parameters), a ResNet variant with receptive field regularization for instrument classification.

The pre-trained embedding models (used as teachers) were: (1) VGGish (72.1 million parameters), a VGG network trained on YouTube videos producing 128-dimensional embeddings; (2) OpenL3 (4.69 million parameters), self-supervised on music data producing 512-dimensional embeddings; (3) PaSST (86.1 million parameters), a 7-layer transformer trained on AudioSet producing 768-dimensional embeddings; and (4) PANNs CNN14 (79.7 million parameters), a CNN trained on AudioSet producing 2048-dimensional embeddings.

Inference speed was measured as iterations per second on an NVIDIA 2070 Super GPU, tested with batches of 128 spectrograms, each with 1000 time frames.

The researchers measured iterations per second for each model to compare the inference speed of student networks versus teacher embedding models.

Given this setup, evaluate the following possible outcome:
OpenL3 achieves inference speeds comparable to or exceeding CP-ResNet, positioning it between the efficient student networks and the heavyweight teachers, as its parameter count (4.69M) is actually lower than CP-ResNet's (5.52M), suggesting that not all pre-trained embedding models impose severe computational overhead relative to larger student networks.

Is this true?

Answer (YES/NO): NO